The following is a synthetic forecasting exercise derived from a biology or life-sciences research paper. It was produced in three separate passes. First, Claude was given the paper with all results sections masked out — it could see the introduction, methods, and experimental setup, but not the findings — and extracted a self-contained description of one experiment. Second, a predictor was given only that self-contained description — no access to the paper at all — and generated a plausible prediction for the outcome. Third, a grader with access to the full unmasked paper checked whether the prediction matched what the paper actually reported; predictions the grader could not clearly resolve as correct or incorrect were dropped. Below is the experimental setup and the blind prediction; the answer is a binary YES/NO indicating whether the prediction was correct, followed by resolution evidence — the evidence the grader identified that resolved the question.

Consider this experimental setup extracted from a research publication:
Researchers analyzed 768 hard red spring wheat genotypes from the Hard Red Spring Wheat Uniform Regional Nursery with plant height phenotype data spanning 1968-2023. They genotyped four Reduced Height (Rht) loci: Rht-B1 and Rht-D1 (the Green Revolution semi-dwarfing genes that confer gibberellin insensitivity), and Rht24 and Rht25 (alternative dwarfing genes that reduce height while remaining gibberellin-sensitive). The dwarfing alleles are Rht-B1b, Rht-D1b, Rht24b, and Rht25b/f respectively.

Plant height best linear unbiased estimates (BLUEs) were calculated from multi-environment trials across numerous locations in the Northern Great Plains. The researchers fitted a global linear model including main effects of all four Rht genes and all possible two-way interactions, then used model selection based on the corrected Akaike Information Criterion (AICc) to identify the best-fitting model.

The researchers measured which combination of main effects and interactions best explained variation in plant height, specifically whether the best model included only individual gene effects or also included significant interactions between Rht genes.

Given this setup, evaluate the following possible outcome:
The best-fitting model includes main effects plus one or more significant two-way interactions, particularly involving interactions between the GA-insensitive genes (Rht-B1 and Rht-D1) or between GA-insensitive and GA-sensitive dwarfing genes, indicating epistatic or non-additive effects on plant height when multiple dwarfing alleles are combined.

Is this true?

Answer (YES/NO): YES